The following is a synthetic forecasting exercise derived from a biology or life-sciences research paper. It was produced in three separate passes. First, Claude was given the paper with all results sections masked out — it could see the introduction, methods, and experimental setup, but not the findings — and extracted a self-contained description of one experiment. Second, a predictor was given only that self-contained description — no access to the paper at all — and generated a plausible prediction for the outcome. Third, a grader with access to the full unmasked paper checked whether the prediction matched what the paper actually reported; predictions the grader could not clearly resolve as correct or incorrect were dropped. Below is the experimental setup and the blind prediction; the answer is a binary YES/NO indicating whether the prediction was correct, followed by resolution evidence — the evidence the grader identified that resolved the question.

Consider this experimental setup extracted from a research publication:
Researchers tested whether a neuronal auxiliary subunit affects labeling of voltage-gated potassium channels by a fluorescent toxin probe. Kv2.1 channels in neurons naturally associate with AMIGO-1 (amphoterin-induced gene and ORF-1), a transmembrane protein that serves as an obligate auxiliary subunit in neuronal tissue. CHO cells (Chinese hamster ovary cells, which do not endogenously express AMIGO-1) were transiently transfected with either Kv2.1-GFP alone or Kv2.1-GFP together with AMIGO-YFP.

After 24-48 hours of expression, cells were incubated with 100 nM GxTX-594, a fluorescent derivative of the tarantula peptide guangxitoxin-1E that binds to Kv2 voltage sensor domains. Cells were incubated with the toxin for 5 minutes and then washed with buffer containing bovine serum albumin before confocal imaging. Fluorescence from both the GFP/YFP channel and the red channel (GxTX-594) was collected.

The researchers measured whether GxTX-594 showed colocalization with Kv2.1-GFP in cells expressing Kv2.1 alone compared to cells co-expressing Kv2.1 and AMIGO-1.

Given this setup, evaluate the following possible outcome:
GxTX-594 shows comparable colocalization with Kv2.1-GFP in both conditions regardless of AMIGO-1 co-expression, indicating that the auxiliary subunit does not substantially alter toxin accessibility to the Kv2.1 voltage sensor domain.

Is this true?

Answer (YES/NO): YES